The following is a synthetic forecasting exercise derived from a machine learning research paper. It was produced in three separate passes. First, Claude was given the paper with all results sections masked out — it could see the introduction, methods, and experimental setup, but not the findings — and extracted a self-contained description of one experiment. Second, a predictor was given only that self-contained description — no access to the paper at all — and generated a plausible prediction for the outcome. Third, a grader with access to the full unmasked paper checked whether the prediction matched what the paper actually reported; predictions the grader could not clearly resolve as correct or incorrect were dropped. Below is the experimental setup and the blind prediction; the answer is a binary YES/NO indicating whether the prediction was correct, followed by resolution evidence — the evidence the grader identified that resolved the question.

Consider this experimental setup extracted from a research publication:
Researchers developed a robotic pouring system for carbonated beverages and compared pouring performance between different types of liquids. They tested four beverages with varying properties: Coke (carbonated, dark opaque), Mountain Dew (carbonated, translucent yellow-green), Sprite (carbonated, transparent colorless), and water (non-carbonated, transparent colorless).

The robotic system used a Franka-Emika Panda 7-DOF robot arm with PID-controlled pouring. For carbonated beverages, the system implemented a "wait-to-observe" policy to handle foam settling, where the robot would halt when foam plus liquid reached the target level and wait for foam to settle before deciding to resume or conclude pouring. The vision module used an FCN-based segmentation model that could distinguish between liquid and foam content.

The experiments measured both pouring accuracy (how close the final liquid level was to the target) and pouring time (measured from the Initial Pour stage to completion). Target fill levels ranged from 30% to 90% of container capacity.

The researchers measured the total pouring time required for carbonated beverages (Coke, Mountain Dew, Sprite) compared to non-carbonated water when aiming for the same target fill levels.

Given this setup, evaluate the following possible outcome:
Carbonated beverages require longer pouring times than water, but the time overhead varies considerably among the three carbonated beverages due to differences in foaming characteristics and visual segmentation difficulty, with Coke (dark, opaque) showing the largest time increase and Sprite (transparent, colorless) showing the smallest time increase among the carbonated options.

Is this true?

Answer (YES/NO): NO